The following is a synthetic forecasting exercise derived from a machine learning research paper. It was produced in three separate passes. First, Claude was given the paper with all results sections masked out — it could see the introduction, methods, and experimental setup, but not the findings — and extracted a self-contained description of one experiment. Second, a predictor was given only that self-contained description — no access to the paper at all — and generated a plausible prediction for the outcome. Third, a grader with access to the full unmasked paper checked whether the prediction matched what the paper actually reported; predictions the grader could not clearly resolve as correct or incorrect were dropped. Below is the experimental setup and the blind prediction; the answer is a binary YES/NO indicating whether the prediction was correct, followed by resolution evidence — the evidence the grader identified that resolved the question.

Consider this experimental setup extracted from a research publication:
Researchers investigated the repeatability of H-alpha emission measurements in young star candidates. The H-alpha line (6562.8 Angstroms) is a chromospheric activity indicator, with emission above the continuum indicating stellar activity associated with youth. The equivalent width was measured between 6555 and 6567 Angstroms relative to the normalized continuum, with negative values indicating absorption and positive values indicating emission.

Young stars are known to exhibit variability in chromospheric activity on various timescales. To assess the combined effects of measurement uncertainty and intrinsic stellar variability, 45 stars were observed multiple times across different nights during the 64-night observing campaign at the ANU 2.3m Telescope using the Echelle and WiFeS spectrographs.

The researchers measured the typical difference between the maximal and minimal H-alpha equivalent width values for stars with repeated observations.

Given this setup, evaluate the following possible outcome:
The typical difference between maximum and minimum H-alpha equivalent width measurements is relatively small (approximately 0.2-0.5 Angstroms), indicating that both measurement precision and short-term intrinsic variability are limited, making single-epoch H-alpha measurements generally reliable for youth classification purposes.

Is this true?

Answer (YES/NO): YES